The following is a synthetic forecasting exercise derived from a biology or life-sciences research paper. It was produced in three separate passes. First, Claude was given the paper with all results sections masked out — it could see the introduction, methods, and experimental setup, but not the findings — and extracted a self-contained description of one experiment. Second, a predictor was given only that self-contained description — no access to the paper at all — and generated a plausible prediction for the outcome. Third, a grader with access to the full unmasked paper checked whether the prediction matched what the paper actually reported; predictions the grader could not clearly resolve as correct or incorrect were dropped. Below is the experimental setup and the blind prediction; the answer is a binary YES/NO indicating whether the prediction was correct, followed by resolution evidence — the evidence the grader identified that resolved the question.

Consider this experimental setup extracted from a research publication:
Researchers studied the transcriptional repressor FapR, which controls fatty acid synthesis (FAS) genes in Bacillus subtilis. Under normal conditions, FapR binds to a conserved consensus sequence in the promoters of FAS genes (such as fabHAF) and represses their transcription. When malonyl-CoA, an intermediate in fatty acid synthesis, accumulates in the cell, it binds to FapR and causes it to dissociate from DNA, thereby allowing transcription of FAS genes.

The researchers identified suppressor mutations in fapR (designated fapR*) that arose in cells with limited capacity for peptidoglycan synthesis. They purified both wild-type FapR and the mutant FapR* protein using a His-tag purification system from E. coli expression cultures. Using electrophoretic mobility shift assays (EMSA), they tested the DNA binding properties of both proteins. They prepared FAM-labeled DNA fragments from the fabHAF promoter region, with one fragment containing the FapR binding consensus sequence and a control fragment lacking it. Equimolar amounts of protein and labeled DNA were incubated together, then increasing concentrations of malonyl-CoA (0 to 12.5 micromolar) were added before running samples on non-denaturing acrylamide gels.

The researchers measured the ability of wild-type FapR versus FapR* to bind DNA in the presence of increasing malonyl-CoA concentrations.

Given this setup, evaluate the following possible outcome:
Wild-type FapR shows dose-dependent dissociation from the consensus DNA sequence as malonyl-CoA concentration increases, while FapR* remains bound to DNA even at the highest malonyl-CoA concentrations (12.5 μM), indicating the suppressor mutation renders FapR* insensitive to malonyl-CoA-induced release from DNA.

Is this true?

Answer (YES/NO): YES